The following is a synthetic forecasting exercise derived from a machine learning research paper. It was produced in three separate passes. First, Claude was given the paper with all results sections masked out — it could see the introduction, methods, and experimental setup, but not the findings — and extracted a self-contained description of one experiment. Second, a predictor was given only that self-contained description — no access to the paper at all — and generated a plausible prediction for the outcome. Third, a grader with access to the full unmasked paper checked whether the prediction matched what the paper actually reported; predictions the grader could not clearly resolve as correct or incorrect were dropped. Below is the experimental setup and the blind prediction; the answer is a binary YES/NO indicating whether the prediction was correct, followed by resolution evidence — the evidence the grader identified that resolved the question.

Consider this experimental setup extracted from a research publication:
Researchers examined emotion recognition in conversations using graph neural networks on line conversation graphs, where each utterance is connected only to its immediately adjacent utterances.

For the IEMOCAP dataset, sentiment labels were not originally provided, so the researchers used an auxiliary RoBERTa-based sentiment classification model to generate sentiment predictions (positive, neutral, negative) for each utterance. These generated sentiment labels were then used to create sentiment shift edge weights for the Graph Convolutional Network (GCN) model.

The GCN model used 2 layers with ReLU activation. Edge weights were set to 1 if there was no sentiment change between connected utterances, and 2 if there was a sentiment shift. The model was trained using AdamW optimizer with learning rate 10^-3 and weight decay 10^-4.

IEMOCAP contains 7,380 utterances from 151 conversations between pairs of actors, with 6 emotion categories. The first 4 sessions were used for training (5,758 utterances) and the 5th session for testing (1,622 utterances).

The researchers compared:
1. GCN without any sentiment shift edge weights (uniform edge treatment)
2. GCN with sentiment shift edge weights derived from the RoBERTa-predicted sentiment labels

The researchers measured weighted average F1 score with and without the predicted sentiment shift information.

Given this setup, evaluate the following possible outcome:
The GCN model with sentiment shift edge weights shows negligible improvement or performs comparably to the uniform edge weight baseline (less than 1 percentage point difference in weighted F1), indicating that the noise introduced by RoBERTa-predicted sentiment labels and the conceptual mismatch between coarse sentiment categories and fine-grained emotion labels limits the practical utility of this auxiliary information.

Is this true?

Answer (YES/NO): NO